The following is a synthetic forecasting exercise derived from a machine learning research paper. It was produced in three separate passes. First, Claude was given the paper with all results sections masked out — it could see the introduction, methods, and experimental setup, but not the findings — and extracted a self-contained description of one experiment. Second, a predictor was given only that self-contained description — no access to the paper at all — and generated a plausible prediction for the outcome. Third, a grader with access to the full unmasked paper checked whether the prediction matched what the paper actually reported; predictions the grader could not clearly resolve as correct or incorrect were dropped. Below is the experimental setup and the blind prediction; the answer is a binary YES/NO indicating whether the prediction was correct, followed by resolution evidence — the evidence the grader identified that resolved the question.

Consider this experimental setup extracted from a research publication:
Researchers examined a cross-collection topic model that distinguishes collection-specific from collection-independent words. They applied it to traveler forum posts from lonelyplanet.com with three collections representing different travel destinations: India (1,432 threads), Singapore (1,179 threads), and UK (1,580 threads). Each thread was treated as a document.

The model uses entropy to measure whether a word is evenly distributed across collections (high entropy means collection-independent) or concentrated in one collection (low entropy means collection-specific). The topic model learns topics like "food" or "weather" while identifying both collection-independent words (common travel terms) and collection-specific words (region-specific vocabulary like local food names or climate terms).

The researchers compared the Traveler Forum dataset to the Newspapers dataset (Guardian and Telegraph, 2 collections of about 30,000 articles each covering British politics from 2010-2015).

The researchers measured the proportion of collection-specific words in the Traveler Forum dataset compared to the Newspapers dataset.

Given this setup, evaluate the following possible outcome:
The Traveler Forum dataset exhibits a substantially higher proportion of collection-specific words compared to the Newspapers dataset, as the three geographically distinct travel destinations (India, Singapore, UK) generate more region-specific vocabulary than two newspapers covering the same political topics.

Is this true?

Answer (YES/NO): YES